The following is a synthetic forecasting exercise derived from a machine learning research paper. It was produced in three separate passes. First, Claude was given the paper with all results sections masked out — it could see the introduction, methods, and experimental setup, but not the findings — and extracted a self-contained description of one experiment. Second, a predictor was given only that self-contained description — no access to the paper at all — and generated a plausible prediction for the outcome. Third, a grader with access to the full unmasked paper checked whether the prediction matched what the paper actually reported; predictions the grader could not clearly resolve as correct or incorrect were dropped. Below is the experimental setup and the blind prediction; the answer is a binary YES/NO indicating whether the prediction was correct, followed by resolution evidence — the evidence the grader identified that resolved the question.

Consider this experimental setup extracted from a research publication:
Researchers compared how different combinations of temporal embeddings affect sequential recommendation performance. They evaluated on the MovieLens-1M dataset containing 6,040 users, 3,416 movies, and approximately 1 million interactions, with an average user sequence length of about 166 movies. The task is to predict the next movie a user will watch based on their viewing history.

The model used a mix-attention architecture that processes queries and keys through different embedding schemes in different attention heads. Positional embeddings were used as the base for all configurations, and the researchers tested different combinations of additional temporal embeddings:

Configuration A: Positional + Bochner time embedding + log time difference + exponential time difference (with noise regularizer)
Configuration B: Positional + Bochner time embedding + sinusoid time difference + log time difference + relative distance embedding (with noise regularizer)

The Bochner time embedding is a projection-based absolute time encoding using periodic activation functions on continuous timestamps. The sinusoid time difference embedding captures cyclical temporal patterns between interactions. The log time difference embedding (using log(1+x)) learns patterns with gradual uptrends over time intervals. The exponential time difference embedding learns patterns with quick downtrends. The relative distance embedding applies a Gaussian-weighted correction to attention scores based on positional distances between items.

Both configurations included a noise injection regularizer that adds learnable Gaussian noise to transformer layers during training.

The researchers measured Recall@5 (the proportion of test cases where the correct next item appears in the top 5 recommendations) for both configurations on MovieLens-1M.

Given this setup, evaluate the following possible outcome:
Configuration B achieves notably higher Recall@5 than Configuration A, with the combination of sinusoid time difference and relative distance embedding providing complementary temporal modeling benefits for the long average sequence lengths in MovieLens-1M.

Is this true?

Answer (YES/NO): YES